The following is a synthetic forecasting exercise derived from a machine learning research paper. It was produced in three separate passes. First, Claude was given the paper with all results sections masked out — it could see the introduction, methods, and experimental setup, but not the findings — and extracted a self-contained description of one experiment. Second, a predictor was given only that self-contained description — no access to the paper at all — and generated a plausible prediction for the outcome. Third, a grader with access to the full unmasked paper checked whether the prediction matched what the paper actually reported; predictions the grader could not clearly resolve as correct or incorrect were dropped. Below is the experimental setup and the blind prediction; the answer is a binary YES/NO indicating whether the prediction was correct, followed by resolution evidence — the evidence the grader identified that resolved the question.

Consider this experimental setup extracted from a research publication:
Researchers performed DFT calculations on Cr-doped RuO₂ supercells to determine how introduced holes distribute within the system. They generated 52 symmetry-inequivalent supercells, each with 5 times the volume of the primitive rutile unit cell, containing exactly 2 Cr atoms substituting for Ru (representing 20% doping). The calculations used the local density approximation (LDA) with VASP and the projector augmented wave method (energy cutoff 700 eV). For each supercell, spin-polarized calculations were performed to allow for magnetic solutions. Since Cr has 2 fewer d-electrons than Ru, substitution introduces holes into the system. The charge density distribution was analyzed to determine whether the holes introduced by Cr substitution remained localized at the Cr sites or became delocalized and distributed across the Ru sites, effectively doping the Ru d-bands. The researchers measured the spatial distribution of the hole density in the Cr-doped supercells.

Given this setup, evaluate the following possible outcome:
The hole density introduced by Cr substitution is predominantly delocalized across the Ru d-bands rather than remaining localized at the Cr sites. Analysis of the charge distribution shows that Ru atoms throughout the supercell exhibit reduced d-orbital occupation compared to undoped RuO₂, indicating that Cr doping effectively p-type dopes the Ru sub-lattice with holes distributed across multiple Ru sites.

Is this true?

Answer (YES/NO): NO